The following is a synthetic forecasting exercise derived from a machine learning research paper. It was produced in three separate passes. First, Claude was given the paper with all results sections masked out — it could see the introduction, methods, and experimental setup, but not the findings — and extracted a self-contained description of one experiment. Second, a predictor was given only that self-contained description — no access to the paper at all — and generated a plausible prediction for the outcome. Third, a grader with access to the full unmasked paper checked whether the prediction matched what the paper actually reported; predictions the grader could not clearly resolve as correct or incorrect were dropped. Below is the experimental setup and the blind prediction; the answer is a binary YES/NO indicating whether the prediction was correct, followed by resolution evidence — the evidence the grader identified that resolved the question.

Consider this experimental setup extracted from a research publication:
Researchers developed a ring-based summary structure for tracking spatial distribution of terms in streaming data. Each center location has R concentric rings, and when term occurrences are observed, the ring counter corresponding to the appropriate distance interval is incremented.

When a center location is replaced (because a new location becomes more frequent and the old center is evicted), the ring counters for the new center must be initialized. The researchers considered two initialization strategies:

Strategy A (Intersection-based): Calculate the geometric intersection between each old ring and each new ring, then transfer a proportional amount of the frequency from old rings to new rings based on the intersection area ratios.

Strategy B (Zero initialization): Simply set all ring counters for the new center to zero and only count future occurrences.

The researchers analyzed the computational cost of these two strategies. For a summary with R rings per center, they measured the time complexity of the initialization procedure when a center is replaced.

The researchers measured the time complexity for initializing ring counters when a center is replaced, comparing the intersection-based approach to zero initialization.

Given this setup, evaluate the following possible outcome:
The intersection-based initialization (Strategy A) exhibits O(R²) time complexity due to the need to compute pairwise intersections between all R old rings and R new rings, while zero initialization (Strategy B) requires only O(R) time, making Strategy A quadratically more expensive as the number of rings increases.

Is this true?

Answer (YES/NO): YES